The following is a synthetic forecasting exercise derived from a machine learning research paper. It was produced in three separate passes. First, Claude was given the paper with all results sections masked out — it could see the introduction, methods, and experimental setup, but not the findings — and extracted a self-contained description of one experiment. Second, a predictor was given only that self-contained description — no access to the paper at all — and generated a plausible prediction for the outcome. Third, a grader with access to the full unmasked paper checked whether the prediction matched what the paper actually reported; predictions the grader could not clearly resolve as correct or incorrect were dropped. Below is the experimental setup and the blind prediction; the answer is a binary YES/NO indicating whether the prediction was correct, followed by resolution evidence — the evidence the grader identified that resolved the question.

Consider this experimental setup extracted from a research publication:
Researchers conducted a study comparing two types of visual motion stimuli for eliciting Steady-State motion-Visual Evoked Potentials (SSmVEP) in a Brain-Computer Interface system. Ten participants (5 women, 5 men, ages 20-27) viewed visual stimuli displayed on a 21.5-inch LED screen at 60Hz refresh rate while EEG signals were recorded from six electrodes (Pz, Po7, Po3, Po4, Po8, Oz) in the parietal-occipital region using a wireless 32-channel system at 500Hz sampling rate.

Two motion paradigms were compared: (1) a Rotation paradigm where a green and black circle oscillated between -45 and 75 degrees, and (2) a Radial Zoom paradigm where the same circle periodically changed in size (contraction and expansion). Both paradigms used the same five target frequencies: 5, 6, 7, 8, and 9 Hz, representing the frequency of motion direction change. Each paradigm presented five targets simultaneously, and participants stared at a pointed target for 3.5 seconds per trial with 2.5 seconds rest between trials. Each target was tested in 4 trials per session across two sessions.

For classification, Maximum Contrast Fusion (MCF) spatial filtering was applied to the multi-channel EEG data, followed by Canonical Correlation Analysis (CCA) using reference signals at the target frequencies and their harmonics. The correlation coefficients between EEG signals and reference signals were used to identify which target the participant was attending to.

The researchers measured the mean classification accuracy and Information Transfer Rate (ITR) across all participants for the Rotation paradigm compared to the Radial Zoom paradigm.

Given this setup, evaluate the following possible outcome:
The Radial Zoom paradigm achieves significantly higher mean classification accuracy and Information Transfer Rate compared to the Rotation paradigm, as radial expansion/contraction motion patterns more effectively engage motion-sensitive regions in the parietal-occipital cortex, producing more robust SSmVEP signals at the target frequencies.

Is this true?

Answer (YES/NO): NO